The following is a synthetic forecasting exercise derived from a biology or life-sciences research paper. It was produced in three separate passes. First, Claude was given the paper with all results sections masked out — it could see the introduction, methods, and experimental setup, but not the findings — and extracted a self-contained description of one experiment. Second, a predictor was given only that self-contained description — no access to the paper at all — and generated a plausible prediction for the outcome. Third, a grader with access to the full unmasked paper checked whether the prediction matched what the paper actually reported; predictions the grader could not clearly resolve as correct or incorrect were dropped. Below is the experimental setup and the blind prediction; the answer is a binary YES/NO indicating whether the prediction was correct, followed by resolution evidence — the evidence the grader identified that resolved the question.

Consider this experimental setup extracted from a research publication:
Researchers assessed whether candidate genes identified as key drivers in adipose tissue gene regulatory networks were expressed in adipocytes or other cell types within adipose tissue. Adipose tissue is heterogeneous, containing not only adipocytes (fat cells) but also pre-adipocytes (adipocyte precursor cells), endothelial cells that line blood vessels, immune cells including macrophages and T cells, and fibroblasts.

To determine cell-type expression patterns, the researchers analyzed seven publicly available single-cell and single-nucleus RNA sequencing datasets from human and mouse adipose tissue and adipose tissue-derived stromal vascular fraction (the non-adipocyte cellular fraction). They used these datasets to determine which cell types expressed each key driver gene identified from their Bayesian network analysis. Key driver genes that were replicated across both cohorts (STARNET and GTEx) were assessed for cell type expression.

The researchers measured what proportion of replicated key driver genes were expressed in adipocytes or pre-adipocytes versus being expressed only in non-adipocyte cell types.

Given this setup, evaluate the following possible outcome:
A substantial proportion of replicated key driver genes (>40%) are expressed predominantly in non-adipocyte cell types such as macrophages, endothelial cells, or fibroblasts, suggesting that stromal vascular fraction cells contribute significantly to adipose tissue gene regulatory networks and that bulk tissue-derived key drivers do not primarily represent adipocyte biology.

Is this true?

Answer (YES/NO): NO